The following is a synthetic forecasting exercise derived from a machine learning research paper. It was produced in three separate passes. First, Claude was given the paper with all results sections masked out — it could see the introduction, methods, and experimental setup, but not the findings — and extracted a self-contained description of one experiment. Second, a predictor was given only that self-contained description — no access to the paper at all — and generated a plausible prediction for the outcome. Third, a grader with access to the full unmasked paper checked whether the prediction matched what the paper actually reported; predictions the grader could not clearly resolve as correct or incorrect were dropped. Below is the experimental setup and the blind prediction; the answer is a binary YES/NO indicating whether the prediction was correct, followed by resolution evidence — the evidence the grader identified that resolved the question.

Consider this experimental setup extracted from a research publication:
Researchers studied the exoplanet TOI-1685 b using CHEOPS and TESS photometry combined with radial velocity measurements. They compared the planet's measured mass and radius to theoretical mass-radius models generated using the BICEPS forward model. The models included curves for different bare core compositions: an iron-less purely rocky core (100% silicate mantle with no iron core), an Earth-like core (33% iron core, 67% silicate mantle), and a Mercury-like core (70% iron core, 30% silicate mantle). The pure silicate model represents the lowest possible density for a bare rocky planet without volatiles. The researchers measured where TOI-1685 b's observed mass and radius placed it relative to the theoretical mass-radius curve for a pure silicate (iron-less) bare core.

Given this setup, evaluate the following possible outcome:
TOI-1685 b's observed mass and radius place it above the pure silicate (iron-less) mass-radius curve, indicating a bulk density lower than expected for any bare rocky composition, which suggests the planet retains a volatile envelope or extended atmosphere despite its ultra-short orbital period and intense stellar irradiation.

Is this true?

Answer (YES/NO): NO